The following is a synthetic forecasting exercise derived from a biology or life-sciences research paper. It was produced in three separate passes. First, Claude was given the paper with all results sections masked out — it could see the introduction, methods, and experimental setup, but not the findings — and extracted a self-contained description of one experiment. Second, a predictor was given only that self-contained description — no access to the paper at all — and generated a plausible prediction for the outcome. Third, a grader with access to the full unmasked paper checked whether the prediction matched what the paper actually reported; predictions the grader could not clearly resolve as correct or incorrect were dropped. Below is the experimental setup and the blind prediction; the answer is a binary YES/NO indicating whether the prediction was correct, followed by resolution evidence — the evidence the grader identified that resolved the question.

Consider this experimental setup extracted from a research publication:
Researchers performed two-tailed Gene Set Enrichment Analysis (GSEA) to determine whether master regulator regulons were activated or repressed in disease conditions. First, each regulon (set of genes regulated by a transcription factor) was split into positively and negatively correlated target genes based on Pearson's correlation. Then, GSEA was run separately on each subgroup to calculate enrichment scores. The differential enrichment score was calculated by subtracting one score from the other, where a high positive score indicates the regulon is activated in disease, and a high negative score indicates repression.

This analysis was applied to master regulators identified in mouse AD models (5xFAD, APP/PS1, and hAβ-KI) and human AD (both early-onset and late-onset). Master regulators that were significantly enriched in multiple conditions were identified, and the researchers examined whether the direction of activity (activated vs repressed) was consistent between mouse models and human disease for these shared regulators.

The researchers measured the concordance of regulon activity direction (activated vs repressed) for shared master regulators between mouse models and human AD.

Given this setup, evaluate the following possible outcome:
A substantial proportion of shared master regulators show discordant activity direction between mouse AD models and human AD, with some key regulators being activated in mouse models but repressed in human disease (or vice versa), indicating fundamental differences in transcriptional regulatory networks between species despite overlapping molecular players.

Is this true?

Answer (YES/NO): NO